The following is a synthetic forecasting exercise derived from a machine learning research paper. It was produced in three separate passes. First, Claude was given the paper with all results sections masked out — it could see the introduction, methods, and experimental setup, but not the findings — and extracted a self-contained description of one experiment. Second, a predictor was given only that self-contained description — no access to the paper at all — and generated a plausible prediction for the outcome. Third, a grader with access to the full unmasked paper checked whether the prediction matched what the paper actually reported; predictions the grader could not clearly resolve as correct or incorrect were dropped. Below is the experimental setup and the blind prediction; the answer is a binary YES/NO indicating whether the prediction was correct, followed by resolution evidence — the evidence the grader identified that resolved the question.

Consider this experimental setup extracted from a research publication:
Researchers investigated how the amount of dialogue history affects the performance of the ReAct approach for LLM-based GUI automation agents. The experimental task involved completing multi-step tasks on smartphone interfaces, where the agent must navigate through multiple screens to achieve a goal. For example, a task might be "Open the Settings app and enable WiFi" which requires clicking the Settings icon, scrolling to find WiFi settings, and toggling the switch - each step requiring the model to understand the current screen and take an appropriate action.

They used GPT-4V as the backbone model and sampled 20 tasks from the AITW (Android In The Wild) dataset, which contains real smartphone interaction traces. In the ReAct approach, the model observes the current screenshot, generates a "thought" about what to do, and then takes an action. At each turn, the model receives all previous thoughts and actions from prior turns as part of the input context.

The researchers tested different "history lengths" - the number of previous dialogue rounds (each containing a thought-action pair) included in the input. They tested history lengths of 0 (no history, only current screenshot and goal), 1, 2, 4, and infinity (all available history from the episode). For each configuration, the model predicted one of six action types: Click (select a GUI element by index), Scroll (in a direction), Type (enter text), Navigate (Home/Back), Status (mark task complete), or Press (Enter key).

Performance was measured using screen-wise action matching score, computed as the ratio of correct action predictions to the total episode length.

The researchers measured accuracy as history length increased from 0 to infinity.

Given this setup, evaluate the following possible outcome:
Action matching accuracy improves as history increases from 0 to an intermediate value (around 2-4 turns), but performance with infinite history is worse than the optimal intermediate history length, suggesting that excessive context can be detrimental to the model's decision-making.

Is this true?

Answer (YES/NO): YES